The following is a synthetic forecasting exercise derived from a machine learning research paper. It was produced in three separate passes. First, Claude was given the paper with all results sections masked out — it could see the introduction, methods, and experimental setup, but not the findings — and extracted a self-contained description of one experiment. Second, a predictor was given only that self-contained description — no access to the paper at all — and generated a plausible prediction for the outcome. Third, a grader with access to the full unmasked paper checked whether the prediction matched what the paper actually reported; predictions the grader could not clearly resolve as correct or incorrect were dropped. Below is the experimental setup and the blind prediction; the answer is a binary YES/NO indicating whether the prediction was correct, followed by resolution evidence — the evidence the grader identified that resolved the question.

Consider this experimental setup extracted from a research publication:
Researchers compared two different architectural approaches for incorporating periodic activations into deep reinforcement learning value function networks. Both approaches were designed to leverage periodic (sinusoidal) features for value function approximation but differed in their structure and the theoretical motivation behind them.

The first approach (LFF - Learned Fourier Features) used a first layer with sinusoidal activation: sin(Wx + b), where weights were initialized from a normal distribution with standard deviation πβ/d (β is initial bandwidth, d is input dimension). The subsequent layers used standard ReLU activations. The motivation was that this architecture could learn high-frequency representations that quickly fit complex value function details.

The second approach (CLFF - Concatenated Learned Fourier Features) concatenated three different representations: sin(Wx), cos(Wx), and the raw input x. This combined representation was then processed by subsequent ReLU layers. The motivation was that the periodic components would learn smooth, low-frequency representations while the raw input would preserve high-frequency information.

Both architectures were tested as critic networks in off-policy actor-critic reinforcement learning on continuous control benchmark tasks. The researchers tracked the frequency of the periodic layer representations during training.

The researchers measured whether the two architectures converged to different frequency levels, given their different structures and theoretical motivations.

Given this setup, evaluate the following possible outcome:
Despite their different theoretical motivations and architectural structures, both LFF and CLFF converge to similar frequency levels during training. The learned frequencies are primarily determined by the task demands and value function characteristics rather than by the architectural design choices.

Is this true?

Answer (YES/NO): YES